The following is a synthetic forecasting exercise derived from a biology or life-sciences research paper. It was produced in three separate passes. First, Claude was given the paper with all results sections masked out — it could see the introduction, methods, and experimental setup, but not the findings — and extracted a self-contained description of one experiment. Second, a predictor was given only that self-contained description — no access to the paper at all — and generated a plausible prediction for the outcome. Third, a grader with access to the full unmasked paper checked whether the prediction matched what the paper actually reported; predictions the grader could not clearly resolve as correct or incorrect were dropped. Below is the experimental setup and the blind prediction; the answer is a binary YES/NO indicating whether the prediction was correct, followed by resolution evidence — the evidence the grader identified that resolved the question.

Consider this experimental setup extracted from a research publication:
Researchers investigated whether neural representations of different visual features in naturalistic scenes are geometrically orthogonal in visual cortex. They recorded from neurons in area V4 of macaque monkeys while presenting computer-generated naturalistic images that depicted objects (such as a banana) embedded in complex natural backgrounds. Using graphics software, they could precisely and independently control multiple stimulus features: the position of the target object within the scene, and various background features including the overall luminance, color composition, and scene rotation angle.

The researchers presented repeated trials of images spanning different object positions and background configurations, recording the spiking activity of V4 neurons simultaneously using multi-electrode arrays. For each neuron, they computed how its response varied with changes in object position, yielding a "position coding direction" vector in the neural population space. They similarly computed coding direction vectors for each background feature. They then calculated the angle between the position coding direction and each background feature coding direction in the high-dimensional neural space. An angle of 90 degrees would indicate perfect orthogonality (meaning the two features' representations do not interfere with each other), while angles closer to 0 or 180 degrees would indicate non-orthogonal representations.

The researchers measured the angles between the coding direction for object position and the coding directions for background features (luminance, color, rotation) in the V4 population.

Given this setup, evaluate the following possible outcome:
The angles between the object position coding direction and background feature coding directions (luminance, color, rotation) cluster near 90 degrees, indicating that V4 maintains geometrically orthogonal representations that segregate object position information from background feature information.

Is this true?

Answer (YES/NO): YES